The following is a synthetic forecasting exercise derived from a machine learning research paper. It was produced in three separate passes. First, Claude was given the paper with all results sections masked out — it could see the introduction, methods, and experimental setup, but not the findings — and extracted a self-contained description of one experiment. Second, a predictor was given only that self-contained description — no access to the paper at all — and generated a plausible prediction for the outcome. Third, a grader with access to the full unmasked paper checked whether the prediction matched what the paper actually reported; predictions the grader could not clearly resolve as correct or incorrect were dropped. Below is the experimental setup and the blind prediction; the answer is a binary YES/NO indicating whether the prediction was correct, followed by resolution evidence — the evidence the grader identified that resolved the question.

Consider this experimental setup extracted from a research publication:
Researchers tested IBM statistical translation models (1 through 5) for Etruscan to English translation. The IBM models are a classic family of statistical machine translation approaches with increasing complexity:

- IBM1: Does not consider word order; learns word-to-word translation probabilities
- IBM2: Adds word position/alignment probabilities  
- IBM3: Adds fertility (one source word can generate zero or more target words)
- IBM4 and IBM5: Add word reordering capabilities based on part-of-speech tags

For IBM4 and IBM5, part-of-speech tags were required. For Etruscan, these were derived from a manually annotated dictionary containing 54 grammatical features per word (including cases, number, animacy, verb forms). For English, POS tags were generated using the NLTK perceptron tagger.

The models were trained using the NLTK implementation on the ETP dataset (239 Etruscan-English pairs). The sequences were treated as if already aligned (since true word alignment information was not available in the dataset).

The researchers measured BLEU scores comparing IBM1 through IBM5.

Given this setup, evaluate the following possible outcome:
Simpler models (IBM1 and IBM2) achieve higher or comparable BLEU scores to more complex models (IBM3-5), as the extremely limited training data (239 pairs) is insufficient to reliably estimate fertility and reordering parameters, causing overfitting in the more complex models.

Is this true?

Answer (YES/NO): NO